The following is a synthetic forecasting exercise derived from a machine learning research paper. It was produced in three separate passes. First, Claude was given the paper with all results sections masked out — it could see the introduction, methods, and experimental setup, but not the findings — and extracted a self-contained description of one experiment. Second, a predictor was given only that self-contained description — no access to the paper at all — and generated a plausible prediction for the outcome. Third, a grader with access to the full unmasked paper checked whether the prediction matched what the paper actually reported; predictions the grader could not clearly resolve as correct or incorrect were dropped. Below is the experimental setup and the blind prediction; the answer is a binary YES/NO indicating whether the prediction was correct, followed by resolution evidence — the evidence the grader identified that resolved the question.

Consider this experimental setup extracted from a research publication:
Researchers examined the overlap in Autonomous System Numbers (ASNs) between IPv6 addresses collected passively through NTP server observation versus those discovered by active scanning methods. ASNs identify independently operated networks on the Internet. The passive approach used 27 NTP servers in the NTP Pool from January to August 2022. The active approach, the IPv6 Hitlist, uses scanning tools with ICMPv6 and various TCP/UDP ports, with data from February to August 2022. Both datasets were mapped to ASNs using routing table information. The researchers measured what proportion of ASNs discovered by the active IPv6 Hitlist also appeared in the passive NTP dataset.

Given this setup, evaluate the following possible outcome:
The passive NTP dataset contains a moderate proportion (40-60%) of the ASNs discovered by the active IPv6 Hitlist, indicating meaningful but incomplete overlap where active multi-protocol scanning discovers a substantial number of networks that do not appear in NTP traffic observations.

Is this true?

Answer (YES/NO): YES